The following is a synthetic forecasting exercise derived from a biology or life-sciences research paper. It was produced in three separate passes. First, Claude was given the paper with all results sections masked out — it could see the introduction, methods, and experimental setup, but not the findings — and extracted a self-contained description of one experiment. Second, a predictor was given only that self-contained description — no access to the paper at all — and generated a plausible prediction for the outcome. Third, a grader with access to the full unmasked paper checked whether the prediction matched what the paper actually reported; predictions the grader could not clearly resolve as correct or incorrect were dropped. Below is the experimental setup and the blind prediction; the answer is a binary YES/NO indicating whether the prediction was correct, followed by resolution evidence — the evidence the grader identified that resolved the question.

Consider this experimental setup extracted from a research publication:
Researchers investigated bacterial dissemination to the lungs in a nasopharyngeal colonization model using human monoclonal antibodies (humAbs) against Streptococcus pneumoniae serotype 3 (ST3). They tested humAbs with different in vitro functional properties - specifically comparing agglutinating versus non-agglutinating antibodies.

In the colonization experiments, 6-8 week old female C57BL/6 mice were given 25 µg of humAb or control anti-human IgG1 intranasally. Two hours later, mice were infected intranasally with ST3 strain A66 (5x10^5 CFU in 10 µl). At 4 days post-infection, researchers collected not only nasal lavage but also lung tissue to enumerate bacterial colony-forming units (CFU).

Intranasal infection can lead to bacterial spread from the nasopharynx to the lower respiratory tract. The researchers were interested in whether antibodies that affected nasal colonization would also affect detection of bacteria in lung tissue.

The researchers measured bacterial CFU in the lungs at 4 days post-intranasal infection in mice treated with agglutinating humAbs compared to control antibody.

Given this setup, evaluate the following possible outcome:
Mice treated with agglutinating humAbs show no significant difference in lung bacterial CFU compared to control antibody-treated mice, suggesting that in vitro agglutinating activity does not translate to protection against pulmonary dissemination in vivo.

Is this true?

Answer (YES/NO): NO